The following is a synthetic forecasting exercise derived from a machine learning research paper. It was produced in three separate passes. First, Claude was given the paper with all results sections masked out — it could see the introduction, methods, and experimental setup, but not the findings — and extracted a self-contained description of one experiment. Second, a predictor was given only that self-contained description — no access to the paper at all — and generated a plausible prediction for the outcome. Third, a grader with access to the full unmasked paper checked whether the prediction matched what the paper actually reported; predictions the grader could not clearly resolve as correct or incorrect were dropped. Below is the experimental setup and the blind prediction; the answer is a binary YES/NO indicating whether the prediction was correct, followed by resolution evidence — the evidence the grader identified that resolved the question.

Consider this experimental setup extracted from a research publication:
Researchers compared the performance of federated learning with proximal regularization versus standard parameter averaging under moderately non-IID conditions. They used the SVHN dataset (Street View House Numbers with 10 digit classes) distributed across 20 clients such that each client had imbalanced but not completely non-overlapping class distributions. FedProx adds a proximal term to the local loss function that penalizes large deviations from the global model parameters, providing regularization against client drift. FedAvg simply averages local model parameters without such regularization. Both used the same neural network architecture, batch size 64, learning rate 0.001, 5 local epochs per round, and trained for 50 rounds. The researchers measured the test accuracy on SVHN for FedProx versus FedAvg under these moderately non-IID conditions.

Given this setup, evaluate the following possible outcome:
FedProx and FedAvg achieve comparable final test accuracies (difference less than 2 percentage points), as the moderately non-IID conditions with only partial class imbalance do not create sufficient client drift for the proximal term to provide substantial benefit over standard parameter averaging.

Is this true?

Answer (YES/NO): YES